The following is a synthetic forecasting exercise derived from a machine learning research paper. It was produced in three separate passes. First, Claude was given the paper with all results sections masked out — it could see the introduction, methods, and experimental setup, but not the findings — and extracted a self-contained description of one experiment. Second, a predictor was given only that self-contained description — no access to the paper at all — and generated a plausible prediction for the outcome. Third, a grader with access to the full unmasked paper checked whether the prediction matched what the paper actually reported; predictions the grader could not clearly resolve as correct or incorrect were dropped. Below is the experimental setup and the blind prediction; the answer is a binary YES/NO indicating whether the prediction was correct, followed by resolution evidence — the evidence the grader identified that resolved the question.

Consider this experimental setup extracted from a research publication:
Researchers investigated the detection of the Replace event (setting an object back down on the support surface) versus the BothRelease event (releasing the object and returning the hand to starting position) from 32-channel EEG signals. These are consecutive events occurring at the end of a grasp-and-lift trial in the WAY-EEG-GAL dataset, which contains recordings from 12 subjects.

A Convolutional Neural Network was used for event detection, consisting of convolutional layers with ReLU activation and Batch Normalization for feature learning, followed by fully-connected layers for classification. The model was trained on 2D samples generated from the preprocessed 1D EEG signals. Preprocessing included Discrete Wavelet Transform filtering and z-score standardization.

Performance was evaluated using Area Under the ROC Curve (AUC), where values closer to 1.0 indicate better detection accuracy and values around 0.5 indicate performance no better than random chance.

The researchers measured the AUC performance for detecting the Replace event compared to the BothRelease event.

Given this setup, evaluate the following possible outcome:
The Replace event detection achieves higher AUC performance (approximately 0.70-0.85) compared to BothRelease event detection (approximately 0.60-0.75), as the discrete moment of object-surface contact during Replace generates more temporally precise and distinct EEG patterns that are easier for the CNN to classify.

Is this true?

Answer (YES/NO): NO